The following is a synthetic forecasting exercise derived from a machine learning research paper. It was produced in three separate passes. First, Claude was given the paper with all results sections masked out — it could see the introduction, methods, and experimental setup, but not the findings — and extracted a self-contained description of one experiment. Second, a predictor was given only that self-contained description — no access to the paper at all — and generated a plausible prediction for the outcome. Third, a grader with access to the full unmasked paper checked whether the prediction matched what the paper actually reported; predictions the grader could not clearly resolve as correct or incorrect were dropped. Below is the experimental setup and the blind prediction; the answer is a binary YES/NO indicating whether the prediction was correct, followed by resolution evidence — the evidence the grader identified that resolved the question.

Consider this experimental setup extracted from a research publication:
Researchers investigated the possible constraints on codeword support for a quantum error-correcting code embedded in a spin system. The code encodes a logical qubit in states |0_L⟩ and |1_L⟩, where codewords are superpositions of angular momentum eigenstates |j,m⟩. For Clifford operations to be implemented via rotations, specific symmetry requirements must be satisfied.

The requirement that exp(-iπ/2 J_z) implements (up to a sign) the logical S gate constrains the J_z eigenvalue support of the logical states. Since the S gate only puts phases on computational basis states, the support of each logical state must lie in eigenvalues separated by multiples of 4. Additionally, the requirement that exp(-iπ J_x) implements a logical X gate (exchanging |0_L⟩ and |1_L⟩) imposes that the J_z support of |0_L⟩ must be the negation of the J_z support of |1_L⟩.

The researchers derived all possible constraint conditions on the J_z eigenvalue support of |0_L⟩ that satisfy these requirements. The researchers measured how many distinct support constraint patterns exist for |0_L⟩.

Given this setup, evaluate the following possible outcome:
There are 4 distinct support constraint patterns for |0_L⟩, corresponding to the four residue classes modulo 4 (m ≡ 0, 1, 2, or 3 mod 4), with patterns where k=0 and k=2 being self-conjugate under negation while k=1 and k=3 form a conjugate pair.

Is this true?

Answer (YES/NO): NO